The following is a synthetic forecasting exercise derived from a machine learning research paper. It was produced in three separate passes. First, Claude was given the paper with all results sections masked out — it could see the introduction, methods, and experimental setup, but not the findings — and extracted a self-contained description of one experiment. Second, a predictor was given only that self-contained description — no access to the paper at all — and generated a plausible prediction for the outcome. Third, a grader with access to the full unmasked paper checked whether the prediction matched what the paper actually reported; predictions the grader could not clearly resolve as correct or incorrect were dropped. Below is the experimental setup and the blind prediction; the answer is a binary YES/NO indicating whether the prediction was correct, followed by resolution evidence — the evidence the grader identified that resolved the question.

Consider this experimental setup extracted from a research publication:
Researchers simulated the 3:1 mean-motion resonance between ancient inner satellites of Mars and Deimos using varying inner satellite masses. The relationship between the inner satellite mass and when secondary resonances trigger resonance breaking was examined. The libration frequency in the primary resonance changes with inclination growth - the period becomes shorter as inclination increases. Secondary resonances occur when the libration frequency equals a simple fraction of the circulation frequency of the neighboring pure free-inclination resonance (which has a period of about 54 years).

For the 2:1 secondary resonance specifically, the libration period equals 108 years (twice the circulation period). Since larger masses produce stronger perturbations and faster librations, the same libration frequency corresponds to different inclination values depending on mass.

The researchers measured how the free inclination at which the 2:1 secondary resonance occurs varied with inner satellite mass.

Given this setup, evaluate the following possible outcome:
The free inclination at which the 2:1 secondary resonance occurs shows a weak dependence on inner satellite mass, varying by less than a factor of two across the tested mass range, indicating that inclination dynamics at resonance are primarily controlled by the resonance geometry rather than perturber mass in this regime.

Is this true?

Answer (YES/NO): NO